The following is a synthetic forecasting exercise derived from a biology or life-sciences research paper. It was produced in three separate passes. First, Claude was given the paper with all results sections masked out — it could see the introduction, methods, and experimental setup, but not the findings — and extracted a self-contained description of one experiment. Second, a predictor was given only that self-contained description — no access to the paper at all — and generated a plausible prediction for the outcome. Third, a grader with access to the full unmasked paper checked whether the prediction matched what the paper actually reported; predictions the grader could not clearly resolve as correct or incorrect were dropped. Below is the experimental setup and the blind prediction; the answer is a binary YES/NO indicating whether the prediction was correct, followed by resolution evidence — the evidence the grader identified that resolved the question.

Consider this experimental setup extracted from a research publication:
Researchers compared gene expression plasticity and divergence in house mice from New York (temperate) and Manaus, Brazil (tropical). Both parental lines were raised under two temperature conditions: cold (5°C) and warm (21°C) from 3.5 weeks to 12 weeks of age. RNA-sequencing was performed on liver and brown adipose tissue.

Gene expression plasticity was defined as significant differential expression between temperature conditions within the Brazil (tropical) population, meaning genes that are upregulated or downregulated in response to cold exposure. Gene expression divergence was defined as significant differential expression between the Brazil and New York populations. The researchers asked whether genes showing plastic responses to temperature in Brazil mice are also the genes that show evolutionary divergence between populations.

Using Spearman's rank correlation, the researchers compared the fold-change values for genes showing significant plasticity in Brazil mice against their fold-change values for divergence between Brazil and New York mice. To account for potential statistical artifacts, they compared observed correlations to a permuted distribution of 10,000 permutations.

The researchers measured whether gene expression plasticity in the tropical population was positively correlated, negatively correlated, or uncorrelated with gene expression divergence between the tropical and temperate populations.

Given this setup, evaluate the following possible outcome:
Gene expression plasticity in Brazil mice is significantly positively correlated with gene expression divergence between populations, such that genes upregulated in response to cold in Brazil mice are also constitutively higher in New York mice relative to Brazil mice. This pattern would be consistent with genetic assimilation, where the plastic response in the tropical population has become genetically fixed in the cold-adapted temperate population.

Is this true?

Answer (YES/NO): YES